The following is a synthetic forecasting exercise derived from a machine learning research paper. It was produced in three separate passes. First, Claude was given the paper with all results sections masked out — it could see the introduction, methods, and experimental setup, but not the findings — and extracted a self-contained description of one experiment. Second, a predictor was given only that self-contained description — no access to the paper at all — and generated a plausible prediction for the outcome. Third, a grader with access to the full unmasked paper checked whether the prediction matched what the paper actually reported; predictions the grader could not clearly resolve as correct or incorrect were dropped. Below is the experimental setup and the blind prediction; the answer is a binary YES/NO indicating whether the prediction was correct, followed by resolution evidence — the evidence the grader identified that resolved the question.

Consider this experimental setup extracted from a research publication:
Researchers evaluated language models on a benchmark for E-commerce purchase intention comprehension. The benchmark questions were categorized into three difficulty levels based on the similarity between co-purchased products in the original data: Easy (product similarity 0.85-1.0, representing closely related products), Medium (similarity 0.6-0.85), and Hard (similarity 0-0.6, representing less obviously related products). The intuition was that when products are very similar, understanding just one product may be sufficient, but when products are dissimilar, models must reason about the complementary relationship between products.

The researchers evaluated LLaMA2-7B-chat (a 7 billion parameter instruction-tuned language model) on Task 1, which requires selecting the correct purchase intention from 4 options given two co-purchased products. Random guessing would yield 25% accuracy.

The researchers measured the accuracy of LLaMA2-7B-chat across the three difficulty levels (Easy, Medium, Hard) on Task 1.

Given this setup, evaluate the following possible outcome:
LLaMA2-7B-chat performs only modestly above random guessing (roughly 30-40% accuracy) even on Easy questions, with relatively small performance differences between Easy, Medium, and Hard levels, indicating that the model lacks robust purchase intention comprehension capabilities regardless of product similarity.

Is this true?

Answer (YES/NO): NO